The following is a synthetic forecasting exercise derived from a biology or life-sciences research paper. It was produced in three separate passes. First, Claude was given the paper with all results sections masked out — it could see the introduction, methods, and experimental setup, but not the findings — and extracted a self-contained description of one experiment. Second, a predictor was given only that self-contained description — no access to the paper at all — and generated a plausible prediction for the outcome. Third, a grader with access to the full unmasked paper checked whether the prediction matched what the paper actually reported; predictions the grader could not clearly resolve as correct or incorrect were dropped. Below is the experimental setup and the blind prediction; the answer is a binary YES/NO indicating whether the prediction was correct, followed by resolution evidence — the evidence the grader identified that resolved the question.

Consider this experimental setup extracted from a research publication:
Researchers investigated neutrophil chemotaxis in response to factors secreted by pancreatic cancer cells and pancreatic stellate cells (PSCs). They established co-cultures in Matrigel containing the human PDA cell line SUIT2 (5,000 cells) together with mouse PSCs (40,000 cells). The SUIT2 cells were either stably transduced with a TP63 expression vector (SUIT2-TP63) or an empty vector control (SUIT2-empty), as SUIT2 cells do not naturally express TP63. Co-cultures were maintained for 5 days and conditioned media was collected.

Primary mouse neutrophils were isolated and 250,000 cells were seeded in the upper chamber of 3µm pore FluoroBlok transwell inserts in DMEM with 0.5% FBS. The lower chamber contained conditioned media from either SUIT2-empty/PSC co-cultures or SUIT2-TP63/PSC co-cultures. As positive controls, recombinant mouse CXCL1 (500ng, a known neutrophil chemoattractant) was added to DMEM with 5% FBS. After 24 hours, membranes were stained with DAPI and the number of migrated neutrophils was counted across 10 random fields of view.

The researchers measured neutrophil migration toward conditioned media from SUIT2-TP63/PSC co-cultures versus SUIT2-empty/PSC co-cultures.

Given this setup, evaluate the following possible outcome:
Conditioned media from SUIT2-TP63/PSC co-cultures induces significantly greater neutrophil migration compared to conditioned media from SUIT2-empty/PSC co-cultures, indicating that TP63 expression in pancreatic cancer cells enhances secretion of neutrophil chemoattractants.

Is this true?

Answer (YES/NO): YES